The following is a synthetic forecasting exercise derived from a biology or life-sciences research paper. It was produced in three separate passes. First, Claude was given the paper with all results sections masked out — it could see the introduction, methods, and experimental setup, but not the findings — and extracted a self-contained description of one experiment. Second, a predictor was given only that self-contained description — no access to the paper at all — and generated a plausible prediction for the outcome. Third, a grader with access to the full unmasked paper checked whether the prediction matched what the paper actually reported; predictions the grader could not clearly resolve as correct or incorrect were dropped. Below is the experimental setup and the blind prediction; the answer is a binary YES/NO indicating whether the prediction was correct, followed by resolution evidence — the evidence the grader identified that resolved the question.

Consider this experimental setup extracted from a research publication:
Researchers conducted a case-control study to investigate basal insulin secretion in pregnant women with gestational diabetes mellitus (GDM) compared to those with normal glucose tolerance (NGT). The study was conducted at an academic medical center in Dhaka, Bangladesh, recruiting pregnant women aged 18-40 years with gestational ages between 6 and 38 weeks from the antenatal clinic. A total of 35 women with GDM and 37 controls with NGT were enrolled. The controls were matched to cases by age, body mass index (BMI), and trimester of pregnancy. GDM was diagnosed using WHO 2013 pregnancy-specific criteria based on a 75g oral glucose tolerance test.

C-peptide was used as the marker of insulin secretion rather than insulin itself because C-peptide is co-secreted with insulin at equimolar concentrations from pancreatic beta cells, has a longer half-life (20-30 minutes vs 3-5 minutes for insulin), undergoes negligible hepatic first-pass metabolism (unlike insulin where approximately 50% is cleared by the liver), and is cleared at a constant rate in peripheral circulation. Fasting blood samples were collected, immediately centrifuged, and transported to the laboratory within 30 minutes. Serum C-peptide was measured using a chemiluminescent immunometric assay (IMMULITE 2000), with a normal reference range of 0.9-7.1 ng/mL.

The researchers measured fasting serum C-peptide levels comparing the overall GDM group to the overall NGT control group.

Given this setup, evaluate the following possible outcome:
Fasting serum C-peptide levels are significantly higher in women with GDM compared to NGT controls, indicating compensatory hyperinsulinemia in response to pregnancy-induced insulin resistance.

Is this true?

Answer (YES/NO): YES